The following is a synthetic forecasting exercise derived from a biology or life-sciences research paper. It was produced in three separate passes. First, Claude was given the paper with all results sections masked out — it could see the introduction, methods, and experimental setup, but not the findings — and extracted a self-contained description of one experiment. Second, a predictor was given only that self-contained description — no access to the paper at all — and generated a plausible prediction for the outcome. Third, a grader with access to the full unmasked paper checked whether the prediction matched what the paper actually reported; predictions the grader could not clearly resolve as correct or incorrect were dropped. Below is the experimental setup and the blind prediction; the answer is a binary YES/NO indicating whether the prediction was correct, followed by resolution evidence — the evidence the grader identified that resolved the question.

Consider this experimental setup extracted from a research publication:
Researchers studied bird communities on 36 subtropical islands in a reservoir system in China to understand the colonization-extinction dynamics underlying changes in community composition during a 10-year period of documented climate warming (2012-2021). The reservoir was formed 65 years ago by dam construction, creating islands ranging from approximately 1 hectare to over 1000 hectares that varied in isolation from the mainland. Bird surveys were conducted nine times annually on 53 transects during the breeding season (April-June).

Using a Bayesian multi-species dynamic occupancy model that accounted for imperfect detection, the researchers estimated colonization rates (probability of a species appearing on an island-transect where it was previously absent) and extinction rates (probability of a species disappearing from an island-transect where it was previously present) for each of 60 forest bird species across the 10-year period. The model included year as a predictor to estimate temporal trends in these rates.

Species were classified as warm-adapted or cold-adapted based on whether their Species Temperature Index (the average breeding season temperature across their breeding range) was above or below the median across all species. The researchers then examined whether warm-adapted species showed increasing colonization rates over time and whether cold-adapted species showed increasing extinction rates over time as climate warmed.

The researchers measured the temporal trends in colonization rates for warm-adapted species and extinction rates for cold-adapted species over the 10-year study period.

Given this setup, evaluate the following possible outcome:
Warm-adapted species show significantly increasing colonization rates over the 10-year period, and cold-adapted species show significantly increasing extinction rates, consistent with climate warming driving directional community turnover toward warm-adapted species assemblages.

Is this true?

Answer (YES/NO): YES